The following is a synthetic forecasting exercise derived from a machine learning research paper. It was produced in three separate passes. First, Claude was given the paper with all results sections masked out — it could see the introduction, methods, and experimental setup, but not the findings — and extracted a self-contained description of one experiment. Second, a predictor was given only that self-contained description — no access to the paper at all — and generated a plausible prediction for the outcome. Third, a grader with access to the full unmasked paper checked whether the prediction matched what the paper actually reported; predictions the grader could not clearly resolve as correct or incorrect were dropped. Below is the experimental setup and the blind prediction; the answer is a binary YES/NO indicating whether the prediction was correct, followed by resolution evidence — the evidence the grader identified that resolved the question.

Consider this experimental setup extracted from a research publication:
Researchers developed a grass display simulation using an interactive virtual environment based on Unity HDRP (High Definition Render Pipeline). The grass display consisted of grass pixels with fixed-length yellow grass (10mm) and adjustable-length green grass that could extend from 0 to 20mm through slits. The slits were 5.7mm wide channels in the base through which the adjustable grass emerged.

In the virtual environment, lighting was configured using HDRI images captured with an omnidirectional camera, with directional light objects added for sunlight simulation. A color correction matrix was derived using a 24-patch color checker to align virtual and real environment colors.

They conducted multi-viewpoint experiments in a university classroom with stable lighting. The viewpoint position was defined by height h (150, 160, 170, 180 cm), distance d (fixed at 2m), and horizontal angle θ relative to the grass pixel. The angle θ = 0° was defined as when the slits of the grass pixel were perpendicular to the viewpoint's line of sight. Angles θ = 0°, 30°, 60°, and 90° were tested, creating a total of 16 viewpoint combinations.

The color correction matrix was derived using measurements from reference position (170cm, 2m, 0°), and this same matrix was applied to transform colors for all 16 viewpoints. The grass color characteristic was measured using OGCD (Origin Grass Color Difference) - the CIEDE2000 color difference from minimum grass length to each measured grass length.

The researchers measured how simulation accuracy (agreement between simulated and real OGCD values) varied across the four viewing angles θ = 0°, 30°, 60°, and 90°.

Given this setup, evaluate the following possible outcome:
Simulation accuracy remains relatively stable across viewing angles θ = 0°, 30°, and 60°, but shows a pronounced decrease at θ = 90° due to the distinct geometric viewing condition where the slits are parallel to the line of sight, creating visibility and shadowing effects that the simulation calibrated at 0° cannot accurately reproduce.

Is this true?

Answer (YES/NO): NO